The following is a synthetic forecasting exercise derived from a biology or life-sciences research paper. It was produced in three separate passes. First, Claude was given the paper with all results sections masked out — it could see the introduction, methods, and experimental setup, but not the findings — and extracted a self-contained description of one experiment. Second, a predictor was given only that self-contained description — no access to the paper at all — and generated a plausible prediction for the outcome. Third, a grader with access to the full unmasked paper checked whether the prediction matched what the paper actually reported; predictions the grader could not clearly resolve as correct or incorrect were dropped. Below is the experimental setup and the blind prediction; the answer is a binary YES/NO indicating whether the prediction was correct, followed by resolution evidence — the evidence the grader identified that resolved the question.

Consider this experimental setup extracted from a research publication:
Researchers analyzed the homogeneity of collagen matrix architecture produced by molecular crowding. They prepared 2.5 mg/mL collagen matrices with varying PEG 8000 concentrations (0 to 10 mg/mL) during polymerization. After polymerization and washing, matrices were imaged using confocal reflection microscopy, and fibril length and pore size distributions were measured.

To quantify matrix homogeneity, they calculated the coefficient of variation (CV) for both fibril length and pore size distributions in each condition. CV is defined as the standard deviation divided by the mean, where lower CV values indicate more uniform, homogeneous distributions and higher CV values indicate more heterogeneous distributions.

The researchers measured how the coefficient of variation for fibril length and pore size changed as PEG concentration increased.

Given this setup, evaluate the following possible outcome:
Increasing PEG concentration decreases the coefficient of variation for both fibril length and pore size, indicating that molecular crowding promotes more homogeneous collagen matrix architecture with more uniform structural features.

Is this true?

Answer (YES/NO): YES